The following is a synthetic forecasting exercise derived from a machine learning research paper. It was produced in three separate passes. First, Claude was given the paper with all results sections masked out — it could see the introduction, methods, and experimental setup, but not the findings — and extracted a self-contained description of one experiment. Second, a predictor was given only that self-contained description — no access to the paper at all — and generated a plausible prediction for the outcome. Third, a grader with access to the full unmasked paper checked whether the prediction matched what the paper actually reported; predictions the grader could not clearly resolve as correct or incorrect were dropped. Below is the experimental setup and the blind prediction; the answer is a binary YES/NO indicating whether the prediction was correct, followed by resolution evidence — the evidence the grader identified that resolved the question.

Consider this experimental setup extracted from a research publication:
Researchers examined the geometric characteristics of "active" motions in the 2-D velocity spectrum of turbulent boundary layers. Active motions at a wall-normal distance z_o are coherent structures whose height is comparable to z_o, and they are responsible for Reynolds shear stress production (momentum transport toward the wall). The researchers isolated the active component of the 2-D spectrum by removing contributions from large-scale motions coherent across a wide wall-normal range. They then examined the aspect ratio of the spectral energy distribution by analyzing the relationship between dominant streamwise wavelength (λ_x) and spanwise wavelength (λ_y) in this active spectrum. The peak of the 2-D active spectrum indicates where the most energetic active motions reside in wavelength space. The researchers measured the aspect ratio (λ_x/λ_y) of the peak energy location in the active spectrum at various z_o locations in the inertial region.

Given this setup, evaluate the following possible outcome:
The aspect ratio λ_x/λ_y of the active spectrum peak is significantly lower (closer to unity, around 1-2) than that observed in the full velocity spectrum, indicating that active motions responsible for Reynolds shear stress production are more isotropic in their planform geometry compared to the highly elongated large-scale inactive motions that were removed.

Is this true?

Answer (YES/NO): NO